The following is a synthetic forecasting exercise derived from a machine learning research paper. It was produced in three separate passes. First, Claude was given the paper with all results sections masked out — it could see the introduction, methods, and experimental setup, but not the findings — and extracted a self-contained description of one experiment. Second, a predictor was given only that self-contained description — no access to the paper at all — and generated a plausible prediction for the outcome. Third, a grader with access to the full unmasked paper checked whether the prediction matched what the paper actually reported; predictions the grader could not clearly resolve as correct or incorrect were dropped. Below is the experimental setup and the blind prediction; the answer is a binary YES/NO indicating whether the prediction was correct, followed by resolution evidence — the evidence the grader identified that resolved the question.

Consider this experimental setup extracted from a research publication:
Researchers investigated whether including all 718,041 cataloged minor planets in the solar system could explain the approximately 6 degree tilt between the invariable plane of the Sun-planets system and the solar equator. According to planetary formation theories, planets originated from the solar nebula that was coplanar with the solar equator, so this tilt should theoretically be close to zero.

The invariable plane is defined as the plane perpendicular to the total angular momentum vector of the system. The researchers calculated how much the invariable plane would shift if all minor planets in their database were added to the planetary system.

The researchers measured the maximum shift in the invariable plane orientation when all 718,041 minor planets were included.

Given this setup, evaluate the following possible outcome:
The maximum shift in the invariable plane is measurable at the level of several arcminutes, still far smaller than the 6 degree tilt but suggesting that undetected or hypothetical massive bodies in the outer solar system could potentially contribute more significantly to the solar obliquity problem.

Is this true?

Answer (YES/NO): NO